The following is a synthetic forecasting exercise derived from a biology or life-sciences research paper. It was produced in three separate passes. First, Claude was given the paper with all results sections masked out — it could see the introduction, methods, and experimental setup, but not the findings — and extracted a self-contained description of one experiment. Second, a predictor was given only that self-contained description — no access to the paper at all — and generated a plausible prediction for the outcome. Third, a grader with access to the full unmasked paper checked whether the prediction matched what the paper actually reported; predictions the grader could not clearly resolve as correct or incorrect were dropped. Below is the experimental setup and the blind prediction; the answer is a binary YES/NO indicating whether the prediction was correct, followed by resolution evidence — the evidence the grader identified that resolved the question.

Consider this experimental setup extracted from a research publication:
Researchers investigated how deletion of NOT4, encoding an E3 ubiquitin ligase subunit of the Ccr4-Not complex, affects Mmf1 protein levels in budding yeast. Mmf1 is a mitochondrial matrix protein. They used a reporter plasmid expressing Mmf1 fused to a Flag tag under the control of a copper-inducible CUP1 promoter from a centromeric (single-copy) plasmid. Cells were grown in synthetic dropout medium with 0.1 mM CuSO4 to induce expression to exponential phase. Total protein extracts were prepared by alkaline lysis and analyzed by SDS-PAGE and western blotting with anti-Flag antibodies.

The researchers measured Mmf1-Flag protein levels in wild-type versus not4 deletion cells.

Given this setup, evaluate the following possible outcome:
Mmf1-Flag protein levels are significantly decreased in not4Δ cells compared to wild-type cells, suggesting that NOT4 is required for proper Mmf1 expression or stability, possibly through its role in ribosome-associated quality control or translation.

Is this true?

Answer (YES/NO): NO